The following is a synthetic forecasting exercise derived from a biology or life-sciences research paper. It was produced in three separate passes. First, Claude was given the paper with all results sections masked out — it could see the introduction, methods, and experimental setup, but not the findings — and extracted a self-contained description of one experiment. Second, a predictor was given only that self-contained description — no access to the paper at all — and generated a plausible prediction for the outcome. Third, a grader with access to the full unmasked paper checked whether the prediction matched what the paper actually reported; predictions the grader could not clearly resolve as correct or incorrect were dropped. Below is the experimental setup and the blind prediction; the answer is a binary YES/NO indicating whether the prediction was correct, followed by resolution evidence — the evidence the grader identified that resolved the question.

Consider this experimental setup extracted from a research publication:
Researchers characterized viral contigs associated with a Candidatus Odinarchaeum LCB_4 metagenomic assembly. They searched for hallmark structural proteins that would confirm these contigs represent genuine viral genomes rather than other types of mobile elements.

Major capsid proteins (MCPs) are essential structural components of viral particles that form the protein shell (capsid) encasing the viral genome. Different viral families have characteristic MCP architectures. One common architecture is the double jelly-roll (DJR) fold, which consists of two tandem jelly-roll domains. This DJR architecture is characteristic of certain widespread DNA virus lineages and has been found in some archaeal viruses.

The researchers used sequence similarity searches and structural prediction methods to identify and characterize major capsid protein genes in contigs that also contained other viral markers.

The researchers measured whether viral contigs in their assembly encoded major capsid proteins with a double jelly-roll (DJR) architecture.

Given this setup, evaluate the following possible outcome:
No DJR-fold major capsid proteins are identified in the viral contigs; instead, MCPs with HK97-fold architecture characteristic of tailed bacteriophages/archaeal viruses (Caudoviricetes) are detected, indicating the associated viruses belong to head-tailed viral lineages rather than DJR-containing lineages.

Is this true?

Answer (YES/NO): NO